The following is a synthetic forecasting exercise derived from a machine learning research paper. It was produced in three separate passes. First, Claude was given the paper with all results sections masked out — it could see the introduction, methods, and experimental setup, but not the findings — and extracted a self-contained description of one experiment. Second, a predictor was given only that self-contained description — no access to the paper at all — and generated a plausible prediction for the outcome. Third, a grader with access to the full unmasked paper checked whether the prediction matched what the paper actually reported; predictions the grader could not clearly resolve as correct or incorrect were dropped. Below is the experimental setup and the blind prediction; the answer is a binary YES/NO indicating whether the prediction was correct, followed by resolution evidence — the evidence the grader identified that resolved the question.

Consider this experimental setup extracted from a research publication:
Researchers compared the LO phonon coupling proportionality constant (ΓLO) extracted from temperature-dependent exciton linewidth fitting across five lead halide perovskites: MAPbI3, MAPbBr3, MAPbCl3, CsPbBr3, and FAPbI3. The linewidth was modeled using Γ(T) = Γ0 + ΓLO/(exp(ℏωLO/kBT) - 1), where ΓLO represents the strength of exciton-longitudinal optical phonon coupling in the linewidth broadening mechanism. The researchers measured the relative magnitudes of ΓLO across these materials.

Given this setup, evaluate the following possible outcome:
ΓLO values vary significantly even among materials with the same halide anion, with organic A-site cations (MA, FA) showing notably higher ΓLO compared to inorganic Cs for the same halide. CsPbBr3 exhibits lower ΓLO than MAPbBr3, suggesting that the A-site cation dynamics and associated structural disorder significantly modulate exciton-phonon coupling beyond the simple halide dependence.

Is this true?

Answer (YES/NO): NO